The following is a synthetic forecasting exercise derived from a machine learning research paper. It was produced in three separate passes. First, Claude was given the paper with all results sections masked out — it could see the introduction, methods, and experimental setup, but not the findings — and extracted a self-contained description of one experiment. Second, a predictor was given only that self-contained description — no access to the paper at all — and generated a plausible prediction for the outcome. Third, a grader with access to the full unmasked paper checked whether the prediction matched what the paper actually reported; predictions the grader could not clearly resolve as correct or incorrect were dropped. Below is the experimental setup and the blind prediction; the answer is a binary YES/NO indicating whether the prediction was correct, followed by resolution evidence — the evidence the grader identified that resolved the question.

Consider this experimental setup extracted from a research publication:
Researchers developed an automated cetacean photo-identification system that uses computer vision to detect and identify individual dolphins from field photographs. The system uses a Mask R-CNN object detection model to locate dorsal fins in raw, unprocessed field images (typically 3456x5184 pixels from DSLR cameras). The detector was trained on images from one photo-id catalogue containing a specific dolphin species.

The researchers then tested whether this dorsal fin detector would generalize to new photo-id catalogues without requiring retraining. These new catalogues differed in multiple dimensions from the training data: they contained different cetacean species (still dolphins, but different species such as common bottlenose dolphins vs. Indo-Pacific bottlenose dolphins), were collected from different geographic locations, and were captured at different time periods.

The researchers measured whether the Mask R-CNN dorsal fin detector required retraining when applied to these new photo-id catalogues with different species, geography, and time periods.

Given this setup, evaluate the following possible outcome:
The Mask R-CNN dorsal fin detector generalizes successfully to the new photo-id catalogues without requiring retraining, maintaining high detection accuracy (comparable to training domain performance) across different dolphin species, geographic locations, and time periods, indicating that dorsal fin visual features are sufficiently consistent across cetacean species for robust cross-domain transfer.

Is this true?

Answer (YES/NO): YES